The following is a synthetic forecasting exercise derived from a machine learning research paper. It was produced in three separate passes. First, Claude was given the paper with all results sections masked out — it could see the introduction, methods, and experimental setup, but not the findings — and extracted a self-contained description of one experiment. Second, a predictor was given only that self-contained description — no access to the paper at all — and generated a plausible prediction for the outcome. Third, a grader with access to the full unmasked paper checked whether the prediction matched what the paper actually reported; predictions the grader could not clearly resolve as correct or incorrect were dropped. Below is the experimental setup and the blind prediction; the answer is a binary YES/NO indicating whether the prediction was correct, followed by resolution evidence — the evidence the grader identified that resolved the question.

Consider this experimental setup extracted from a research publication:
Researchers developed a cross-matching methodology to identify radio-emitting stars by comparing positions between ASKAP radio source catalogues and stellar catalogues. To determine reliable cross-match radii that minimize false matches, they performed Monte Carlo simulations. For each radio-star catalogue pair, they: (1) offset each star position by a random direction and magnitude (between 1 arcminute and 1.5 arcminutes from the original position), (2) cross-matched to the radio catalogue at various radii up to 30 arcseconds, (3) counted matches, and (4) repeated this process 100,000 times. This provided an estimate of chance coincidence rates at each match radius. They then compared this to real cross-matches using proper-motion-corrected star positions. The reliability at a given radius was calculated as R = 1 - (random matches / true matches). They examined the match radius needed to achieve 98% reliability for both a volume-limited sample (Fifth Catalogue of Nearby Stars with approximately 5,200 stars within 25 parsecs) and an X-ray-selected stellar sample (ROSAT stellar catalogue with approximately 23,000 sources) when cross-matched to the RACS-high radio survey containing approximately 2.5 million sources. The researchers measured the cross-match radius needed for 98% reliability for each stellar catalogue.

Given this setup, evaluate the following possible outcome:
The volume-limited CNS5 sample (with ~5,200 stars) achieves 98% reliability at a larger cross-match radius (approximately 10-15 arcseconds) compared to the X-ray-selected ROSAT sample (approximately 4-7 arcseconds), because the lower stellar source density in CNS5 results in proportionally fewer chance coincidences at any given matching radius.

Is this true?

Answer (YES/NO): NO